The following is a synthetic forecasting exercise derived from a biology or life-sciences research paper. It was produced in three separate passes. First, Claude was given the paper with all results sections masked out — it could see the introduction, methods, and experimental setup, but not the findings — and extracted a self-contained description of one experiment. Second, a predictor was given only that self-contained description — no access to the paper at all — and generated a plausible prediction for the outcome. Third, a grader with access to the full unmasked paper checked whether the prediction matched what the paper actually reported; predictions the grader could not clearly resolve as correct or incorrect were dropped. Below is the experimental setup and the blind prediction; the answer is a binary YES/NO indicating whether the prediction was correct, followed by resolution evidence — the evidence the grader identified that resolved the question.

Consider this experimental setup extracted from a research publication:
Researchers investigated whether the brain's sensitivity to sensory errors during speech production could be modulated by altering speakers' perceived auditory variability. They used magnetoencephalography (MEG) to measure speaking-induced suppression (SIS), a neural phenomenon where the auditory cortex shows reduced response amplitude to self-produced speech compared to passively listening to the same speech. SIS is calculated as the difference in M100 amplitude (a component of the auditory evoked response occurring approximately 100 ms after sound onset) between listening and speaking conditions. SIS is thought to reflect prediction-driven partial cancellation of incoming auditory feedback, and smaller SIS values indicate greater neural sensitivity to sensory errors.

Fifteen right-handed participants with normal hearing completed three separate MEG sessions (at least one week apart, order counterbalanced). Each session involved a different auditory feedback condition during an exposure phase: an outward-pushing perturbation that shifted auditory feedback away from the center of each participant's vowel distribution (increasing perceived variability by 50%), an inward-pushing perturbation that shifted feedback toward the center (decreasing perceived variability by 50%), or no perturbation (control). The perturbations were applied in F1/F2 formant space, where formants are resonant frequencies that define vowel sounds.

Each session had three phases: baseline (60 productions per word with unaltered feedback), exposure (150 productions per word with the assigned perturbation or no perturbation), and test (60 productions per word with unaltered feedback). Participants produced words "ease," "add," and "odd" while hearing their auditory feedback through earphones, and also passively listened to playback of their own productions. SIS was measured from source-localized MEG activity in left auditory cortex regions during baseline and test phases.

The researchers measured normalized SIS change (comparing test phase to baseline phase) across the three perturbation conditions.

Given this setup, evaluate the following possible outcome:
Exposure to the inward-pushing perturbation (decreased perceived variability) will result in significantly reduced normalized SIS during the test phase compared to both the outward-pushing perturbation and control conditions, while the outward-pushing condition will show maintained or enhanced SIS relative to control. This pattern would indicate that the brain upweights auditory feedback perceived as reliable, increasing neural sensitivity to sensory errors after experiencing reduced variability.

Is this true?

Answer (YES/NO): NO